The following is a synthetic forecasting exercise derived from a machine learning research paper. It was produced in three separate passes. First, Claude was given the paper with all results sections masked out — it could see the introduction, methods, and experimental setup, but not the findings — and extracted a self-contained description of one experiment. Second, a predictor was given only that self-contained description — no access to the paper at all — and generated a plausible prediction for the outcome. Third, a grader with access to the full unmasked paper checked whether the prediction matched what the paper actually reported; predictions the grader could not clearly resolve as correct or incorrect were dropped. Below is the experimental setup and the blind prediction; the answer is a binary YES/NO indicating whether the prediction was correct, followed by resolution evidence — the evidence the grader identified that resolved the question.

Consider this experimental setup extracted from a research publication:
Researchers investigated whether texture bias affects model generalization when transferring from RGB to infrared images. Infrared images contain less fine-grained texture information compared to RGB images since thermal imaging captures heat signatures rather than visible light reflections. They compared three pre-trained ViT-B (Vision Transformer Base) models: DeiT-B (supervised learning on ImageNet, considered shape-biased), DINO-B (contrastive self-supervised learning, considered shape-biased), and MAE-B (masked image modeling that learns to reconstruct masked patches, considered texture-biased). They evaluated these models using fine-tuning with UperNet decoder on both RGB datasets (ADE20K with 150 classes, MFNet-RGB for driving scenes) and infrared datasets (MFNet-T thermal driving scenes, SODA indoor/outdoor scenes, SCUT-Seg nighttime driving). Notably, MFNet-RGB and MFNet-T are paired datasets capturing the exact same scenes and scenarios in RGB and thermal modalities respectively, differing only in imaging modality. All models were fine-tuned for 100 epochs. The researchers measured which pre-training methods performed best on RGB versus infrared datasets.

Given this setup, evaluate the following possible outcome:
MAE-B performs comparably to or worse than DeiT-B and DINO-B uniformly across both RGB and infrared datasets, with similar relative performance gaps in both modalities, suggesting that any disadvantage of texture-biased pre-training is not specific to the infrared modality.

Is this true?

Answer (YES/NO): NO